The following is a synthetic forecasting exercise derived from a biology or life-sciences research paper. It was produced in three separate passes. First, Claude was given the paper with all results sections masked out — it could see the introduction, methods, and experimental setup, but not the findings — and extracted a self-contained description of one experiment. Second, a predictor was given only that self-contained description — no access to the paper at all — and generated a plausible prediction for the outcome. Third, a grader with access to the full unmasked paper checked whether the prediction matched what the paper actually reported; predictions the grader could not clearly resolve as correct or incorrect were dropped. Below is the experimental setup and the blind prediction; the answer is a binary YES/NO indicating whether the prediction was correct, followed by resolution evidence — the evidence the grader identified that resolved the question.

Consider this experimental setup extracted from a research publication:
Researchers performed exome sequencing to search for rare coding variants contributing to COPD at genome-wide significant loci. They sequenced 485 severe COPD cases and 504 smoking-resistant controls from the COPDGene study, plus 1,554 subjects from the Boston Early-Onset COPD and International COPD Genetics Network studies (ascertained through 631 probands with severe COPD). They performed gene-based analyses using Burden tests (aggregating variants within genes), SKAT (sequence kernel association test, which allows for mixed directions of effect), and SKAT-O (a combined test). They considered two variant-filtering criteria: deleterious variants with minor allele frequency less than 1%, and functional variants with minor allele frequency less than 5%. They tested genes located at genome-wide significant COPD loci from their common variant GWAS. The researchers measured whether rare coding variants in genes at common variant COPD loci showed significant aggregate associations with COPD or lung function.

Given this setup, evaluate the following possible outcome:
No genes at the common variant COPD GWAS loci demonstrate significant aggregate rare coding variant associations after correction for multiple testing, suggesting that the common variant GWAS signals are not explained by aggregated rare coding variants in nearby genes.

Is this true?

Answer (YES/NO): NO